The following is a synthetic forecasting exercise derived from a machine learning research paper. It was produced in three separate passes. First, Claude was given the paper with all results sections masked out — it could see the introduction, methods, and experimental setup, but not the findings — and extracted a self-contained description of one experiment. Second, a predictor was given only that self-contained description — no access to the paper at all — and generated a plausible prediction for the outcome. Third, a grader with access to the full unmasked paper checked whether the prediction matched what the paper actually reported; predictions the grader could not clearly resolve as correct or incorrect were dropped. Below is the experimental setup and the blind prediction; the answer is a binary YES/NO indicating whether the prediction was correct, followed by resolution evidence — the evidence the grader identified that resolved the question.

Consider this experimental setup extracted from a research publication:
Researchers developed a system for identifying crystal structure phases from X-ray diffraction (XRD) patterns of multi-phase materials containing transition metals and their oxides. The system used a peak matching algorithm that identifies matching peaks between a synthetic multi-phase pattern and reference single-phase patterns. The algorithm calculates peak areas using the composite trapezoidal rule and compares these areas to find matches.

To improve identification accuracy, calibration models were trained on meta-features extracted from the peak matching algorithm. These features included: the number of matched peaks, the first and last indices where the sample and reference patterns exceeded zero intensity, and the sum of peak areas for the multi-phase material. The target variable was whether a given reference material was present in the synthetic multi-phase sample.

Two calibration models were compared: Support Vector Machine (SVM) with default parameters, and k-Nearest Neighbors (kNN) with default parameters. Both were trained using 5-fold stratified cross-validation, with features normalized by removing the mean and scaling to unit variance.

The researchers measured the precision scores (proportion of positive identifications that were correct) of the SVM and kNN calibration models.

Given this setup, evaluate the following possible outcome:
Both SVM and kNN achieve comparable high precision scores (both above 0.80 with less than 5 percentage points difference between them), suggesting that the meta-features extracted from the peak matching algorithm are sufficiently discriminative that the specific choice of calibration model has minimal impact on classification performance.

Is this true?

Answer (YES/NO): NO